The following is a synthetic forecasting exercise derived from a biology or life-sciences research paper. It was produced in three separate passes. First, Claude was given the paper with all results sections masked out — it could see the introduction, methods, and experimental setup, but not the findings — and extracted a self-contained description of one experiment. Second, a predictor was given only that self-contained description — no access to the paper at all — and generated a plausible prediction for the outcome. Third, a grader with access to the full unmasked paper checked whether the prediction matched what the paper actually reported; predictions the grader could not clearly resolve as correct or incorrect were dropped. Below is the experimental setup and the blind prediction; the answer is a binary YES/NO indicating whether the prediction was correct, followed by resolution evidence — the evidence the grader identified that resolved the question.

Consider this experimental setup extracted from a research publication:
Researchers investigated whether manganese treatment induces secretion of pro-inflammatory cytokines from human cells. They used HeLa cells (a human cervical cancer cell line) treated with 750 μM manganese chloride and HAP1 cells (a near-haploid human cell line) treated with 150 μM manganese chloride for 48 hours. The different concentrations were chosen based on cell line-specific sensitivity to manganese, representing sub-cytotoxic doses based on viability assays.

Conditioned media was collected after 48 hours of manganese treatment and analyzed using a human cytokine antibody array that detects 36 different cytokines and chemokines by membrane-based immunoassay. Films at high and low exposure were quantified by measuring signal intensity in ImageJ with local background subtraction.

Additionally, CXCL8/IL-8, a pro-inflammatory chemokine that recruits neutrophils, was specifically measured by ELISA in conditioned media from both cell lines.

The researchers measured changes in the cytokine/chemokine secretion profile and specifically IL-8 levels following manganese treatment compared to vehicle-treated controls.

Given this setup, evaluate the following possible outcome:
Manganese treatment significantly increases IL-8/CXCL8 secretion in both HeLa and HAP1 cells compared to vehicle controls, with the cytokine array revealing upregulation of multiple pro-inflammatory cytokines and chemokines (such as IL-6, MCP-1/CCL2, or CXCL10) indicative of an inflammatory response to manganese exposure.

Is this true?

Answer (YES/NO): NO